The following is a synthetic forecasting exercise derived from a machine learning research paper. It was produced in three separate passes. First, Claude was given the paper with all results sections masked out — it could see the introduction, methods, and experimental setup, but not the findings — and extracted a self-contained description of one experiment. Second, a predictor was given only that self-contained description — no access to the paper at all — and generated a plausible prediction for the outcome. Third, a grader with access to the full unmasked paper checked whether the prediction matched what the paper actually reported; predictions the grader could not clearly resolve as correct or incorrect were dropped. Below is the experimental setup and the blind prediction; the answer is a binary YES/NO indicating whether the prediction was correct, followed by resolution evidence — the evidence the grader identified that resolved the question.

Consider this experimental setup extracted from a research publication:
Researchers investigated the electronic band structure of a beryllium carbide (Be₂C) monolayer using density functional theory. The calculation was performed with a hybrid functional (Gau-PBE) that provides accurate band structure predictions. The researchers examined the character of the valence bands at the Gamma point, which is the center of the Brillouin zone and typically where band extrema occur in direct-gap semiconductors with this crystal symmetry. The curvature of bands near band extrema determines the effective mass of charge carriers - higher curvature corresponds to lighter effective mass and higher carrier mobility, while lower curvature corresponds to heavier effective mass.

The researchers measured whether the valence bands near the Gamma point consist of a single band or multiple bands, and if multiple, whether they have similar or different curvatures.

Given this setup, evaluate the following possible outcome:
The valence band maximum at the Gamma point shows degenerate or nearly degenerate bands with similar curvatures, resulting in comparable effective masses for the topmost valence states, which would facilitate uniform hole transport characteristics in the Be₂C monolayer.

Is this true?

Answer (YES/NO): NO